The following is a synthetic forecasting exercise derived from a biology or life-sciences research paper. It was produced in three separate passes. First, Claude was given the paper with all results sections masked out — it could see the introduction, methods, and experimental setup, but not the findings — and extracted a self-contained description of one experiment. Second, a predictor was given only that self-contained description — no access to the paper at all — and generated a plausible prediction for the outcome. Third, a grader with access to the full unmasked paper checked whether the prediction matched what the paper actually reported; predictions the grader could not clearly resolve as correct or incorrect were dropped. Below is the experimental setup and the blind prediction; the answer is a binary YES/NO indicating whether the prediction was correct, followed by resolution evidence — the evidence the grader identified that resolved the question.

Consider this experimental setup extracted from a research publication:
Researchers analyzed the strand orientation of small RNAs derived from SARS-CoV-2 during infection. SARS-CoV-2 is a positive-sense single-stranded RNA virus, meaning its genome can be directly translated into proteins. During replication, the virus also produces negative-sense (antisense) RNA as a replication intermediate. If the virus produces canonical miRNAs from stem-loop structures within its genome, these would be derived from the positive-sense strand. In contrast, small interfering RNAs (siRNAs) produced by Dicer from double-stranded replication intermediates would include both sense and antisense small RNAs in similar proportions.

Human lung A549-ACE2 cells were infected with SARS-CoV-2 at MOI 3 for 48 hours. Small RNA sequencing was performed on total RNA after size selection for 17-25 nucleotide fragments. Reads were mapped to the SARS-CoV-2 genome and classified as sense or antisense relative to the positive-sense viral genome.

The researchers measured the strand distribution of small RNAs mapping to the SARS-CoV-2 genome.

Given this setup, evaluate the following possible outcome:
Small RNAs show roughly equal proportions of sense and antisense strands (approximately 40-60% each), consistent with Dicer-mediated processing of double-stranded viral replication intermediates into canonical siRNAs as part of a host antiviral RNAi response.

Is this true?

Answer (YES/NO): NO